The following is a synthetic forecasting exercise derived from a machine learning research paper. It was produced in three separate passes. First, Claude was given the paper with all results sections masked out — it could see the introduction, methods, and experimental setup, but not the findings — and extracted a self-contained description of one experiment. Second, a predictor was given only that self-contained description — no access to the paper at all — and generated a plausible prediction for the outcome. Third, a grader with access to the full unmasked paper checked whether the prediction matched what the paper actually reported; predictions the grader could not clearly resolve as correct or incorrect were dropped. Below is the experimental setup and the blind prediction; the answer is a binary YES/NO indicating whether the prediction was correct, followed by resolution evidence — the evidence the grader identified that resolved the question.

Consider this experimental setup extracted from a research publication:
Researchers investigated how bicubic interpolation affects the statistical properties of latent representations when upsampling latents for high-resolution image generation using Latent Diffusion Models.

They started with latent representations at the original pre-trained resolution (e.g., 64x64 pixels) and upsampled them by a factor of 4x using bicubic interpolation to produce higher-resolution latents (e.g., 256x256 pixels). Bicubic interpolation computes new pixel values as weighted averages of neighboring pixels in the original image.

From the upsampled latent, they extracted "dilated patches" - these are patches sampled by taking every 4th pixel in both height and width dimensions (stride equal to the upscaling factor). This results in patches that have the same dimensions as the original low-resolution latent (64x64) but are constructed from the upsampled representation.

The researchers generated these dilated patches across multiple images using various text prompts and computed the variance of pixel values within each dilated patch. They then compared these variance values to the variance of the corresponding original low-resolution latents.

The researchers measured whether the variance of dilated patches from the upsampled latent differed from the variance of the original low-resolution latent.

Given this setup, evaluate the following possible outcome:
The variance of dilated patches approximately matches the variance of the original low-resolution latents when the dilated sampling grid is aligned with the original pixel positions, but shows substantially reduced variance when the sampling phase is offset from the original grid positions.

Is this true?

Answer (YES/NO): NO